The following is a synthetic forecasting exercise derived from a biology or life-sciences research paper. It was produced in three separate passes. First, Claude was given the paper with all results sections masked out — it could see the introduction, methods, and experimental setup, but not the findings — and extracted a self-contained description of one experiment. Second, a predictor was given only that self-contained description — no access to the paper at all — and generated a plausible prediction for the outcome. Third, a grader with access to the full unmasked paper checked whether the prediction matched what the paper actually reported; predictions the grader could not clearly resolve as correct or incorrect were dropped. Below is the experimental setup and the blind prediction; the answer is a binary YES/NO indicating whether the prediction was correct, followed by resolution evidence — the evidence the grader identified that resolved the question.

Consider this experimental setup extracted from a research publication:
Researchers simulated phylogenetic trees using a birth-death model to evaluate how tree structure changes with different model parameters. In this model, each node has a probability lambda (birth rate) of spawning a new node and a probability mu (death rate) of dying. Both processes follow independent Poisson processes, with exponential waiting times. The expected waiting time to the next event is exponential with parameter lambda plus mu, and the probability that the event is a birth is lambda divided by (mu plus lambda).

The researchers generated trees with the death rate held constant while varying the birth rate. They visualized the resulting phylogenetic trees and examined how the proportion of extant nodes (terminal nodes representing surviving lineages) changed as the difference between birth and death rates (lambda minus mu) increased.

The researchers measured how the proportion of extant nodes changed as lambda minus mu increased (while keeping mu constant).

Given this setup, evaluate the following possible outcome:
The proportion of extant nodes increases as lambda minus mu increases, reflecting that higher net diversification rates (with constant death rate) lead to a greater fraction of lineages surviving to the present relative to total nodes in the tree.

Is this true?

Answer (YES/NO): YES